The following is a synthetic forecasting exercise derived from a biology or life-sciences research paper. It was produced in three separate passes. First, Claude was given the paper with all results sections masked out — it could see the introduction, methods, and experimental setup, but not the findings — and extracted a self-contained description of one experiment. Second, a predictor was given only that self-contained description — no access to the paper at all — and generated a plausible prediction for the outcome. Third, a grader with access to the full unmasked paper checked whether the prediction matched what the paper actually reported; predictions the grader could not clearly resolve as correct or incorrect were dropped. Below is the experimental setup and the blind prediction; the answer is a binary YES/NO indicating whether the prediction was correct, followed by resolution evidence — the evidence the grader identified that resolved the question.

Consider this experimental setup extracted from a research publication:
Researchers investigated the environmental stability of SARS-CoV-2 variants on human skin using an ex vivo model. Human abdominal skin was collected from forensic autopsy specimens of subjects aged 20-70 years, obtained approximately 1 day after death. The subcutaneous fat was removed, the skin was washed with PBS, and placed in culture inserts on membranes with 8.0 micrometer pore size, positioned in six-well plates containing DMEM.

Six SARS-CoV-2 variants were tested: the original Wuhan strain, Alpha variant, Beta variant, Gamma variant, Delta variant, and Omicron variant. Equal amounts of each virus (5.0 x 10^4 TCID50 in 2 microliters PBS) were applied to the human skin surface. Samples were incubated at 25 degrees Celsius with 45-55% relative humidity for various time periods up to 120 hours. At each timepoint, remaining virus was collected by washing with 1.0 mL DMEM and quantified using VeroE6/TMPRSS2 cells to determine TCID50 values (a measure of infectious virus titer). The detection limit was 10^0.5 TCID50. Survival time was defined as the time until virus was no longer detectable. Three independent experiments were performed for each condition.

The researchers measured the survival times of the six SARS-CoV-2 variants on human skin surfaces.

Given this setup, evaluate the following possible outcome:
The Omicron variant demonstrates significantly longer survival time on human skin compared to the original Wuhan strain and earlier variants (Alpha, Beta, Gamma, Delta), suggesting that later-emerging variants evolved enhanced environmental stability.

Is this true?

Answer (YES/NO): NO